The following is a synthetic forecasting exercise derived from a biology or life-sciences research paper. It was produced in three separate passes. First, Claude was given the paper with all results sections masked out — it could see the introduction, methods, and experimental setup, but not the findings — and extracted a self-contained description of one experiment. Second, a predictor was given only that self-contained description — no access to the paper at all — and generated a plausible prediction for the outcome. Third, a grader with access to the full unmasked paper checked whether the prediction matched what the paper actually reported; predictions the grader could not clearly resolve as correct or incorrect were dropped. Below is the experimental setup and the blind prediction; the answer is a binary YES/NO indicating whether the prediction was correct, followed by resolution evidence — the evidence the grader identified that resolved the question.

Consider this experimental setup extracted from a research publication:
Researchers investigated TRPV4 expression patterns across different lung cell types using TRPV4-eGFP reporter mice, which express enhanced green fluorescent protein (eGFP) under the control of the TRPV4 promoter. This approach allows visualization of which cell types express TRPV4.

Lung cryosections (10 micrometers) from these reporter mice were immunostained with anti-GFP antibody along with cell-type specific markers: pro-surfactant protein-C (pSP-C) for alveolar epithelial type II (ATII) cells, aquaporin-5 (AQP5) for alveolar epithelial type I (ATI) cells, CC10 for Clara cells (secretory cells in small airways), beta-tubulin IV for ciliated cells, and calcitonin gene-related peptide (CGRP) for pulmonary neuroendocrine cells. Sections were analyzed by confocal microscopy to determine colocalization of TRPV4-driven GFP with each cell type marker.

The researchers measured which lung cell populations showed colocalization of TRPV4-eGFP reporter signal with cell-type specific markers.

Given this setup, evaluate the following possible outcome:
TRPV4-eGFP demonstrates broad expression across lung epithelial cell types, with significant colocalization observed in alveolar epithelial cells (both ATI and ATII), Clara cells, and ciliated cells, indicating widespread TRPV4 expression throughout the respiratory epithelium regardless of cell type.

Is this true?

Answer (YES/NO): NO